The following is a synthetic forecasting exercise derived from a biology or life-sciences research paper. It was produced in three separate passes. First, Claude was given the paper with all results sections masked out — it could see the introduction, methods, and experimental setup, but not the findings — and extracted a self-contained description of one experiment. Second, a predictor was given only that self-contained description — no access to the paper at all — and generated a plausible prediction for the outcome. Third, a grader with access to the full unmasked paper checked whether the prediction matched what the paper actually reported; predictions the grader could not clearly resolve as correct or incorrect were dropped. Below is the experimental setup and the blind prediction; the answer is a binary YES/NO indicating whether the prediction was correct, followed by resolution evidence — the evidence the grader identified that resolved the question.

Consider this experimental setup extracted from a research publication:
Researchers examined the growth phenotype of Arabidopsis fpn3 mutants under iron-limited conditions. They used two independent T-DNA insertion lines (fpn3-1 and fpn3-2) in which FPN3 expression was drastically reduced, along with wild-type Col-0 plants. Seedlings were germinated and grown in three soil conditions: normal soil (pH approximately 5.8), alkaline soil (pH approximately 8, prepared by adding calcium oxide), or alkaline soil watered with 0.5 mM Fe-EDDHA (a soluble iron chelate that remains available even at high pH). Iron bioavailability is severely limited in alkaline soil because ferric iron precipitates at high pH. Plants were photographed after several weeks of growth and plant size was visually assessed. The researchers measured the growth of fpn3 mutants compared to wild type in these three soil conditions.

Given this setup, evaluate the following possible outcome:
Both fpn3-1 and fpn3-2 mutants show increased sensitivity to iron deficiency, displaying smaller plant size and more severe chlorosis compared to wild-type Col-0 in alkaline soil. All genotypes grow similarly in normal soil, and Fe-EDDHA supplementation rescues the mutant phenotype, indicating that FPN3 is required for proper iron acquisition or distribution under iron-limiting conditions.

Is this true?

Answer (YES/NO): NO